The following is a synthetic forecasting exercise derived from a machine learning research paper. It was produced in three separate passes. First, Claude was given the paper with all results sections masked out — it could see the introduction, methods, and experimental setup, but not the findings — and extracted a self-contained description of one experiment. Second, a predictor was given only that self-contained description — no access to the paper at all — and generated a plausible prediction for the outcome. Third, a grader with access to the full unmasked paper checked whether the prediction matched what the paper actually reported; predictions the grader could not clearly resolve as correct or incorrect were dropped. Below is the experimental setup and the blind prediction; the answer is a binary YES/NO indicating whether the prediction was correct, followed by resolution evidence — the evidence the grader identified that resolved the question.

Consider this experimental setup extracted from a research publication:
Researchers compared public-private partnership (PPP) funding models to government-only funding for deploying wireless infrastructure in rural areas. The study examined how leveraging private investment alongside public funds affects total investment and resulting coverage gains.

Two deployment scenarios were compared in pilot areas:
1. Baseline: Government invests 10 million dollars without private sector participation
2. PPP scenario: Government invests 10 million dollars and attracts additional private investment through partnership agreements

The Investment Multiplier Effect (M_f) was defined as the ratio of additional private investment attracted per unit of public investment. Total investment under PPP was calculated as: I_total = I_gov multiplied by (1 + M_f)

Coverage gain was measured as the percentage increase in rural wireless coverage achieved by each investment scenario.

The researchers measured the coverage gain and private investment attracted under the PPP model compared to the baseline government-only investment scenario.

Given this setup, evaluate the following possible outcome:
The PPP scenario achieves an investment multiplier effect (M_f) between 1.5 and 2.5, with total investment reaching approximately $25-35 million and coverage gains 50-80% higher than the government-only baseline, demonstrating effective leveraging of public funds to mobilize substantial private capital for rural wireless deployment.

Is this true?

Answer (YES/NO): NO